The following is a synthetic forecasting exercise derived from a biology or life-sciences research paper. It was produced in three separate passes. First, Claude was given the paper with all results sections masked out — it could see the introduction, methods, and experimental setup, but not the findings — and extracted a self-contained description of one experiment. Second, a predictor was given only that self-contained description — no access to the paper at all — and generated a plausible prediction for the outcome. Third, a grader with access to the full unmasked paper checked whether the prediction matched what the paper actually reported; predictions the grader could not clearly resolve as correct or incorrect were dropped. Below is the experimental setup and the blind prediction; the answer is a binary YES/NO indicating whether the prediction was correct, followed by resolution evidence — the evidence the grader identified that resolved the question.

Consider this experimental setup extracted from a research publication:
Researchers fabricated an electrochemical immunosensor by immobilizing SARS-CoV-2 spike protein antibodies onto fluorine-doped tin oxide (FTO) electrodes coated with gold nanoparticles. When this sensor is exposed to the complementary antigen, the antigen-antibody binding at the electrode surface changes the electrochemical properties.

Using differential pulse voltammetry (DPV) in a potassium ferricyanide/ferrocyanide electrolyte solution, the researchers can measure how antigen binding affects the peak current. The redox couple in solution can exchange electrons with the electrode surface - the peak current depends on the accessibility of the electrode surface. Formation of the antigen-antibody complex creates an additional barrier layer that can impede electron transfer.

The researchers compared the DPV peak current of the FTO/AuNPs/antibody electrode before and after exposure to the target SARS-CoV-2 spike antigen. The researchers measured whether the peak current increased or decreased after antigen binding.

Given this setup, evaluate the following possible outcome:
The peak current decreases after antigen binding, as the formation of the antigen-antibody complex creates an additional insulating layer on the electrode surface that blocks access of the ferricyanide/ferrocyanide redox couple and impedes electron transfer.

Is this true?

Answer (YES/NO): NO